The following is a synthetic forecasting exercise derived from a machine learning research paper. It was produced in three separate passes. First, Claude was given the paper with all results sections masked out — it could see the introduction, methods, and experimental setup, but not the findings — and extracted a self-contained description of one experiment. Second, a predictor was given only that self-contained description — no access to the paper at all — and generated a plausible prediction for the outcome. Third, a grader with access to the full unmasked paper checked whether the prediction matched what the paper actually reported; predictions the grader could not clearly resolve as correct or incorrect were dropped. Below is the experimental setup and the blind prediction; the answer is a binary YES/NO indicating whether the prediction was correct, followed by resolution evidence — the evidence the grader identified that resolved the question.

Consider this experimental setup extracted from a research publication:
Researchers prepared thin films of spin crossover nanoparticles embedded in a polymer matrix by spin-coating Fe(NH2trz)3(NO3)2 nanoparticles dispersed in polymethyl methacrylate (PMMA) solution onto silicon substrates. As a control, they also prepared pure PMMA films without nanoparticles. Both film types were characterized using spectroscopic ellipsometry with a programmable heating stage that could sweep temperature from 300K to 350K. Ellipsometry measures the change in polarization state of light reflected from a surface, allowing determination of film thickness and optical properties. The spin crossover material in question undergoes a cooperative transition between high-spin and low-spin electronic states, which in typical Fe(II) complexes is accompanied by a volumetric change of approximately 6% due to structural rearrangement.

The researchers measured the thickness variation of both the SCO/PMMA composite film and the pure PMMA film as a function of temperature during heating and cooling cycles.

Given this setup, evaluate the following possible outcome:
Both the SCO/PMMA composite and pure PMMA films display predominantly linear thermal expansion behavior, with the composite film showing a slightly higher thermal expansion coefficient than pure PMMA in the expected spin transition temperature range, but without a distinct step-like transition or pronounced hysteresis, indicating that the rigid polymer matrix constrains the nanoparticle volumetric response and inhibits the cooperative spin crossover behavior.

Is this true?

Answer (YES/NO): NO